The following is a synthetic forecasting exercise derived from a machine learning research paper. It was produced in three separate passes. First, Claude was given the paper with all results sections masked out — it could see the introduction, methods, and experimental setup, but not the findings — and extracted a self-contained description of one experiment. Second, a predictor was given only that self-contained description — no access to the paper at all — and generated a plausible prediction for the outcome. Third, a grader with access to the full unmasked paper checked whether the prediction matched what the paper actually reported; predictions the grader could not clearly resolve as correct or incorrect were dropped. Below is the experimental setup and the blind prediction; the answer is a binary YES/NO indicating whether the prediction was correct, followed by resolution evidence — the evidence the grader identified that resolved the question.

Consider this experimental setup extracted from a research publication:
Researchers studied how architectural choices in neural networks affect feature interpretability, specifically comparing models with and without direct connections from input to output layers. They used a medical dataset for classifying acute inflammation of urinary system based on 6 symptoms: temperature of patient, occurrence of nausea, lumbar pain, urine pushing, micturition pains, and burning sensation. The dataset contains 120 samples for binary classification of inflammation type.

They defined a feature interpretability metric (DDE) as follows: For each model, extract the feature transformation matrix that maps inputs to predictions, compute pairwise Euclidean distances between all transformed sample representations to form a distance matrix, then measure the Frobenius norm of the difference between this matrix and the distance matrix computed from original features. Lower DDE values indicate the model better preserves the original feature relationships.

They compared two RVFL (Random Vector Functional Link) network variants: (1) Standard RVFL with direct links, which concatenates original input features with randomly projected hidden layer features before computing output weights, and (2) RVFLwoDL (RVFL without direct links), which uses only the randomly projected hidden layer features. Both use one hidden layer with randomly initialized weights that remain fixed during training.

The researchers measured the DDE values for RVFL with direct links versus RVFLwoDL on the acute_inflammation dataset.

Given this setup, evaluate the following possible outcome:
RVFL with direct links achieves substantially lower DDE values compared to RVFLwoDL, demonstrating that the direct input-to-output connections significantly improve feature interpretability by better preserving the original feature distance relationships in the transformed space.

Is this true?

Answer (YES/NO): YES